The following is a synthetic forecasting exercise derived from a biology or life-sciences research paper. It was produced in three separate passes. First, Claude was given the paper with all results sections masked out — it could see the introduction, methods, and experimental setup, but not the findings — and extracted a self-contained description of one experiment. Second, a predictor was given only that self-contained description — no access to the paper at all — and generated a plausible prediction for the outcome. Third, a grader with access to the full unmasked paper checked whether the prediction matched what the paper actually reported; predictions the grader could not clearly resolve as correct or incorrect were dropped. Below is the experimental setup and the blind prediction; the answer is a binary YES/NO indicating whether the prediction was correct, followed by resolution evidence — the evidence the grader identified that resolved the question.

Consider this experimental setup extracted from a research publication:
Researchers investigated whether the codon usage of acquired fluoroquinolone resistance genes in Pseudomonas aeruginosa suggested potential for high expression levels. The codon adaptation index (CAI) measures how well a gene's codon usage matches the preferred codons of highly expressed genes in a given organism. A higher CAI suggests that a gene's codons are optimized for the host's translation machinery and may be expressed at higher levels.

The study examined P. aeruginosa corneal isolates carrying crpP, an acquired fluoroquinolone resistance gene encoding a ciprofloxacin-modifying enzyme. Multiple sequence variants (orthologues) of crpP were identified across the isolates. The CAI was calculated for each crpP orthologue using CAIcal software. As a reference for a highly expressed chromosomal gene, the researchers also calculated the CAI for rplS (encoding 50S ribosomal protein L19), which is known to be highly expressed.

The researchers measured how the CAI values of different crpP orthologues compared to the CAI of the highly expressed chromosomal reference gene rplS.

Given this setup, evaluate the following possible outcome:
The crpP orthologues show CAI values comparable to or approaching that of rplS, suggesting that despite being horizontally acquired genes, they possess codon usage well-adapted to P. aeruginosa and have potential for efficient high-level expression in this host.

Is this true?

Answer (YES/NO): NO